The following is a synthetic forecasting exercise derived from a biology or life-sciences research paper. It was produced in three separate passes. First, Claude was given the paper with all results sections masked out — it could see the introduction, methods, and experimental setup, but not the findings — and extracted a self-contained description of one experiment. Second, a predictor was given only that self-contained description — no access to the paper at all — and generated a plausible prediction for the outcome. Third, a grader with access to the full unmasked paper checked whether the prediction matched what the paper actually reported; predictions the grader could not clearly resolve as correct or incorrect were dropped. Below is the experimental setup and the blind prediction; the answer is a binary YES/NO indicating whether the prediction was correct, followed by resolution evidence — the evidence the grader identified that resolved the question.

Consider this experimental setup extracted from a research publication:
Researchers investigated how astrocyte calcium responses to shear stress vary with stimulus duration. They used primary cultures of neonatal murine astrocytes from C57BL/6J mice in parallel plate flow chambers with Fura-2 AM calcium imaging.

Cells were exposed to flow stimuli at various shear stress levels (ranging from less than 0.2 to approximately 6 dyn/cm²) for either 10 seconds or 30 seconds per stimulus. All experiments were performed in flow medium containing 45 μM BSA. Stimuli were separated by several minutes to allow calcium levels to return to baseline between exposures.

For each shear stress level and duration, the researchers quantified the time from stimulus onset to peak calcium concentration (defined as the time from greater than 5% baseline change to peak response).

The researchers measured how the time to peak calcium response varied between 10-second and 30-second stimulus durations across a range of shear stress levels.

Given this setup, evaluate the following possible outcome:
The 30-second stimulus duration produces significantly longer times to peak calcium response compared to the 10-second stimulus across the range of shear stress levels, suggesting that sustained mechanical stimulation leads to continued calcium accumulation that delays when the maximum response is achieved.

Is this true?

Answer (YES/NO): NO